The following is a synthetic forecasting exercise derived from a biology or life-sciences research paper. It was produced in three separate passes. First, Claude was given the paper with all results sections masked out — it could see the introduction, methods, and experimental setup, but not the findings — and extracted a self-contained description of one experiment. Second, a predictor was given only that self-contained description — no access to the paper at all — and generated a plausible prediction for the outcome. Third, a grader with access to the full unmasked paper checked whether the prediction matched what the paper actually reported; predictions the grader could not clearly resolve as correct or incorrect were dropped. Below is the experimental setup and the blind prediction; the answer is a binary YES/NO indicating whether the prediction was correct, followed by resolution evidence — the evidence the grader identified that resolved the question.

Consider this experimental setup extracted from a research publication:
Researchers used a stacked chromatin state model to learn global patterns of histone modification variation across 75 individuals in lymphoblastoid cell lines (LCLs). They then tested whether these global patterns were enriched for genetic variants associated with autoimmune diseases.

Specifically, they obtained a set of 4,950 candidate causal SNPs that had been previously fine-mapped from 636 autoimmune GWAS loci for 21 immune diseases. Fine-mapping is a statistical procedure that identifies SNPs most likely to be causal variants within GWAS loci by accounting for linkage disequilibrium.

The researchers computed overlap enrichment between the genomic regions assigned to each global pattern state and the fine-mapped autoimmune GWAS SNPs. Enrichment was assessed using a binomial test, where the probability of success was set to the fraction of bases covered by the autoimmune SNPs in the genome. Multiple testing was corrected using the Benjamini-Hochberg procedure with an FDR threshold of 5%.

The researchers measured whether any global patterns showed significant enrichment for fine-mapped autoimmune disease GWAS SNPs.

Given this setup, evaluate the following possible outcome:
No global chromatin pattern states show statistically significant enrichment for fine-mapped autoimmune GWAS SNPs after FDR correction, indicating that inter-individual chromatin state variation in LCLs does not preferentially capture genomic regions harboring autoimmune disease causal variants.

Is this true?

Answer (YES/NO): NO